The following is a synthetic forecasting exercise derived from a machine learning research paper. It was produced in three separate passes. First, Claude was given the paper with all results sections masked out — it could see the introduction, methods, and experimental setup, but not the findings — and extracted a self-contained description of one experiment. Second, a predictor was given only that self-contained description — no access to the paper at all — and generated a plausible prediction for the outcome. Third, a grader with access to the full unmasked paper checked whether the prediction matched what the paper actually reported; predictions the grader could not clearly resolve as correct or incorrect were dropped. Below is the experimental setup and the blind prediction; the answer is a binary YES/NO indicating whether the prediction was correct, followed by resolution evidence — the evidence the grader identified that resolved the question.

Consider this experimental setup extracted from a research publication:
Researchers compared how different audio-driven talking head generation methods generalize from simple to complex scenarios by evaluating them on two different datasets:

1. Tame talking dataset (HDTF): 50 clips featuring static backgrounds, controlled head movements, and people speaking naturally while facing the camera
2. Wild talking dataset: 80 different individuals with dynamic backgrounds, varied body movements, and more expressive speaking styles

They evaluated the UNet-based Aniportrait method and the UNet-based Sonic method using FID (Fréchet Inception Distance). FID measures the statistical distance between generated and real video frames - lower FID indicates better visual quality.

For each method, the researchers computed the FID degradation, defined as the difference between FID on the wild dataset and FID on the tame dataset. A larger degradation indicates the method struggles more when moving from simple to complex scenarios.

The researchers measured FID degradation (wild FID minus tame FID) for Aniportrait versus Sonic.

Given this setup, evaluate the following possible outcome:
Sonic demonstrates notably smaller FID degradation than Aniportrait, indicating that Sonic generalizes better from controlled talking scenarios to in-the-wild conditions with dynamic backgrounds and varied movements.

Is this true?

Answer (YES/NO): YES